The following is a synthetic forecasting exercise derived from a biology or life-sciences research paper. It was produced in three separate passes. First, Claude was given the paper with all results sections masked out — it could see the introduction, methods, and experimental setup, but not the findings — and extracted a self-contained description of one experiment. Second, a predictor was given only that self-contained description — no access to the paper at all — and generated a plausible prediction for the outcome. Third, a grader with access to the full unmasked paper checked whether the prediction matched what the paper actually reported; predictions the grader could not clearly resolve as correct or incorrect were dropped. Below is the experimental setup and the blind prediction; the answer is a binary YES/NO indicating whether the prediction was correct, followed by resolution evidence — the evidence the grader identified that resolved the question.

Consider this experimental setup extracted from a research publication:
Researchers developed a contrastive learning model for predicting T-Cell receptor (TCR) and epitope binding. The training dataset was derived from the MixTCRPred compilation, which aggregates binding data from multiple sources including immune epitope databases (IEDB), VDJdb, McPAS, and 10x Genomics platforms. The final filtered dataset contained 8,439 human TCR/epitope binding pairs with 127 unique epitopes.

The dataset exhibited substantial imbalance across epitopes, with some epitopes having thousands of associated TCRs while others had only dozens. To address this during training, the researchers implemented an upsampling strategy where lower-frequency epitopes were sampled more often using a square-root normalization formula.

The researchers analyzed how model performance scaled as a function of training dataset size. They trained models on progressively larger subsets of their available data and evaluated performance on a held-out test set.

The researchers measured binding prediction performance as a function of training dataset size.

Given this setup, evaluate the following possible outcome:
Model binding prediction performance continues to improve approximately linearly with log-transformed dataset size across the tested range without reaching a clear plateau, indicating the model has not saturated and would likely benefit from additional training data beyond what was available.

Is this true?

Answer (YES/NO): NO